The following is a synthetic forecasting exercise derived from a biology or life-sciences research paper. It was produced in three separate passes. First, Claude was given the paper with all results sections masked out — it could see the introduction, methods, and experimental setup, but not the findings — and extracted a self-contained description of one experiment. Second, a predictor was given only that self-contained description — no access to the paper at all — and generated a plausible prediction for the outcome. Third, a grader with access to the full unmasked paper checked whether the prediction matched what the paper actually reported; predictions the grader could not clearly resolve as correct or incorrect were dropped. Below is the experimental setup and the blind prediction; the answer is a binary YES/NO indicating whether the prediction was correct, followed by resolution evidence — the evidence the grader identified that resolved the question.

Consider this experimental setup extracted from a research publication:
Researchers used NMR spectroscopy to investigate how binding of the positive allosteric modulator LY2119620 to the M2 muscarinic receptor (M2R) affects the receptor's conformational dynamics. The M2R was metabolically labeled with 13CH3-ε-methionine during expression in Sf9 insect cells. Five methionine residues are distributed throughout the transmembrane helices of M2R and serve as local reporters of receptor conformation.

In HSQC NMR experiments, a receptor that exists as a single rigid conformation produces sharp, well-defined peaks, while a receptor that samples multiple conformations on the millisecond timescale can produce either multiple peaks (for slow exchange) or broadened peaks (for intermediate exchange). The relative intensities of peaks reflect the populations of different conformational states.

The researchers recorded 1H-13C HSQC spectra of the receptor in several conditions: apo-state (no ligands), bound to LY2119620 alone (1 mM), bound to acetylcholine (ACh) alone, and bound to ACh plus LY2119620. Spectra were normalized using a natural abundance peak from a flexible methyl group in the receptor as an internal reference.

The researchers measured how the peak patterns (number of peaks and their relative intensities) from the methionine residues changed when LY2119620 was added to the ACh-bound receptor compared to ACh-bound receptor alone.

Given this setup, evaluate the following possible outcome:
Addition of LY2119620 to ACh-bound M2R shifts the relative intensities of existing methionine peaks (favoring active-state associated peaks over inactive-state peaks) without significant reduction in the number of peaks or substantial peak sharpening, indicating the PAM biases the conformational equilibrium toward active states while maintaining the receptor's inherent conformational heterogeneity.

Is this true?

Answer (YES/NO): NO